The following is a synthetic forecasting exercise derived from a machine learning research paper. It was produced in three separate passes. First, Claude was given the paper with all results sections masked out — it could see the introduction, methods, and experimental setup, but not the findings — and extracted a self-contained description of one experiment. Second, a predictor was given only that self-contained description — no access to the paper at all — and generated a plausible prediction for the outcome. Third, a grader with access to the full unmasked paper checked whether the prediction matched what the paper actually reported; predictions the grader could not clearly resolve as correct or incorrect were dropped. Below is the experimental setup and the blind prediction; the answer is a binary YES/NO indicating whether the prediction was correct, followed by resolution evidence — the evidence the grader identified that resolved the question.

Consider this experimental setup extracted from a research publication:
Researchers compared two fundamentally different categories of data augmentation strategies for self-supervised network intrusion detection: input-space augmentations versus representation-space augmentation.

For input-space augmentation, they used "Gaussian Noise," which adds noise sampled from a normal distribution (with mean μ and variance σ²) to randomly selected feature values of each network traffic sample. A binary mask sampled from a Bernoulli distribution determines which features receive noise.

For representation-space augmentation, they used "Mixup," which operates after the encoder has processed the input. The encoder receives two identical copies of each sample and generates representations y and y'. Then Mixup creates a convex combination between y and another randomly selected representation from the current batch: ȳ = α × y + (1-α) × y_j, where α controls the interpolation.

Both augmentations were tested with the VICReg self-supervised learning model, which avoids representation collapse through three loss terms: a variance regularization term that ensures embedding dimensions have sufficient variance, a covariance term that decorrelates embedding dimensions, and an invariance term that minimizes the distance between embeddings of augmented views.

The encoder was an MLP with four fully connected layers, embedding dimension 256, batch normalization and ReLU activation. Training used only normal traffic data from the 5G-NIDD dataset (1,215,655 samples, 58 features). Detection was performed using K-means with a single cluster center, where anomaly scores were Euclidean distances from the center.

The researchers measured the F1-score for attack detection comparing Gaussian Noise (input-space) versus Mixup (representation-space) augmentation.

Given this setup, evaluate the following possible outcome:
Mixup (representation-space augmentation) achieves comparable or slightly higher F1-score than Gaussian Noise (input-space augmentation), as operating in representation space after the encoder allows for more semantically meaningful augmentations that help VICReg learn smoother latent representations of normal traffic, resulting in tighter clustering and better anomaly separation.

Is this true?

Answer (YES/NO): NO